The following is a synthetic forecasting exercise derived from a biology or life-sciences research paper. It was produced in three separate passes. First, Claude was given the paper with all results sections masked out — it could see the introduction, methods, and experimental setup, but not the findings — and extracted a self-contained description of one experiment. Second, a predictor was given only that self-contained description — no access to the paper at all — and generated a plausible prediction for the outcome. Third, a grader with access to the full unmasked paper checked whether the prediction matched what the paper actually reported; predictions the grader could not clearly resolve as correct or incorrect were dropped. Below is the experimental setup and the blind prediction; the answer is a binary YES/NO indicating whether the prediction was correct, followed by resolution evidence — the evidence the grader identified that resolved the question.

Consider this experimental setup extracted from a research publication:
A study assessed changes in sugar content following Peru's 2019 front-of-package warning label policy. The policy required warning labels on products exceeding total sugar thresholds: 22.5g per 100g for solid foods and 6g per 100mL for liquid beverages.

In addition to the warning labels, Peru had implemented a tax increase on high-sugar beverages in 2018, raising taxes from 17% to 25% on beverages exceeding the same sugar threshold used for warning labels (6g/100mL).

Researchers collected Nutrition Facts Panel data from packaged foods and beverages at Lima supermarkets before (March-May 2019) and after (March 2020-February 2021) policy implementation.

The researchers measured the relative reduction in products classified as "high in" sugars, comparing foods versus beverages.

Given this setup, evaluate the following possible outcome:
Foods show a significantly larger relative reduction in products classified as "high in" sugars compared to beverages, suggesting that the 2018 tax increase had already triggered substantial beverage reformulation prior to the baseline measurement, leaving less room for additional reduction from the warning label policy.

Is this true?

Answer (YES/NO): NO